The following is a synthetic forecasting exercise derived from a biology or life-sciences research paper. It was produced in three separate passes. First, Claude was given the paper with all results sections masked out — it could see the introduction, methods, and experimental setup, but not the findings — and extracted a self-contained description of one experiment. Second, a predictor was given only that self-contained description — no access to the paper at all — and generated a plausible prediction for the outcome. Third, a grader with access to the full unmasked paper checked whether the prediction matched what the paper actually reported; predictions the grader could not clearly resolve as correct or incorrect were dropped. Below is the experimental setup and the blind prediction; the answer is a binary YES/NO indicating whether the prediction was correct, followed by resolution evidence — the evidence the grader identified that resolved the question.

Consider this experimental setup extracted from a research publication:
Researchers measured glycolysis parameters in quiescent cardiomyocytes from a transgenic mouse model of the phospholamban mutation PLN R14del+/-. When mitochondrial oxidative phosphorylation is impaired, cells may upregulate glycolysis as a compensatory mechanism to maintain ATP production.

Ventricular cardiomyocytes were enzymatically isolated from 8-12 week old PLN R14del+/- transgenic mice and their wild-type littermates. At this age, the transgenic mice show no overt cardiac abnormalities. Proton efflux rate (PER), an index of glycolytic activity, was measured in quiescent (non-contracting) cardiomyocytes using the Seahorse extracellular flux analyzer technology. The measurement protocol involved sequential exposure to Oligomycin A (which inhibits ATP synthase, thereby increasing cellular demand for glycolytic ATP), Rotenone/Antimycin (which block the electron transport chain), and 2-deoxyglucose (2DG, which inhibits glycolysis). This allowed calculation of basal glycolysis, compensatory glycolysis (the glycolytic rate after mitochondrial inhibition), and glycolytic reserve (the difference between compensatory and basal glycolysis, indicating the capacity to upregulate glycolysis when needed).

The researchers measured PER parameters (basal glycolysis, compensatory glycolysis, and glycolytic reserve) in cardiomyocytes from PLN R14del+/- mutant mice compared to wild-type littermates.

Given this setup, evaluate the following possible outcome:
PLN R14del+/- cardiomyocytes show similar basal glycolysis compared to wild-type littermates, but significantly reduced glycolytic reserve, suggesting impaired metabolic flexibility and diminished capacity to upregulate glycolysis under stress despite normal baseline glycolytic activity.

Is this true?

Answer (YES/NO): YES